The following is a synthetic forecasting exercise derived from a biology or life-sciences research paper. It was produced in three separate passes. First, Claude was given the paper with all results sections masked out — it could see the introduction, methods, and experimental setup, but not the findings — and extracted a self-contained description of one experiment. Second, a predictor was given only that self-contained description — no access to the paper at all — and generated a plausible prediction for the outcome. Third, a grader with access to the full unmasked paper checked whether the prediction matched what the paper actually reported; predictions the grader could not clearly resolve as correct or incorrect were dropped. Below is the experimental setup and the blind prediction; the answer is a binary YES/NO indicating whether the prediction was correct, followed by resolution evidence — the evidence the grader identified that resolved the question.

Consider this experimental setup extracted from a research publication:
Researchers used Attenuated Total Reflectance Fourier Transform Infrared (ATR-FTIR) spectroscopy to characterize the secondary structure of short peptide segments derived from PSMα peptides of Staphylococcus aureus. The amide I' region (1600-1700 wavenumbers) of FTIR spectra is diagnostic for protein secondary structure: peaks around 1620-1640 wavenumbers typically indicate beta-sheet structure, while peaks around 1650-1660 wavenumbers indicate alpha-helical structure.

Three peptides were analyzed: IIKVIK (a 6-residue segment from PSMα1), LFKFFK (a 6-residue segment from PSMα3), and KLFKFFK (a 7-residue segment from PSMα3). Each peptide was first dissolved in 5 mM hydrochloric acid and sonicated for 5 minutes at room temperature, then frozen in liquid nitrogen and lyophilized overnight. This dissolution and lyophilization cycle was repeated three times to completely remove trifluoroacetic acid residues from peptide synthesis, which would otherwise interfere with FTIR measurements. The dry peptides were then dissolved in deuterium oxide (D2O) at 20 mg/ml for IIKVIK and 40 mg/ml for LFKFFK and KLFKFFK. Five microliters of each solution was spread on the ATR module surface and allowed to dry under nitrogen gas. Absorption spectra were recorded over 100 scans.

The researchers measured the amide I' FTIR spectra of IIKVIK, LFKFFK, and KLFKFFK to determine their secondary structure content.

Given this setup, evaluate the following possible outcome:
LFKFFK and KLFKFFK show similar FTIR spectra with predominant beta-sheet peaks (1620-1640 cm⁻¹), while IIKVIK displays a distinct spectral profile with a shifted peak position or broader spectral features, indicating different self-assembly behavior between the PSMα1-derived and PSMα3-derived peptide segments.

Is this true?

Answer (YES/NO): NO